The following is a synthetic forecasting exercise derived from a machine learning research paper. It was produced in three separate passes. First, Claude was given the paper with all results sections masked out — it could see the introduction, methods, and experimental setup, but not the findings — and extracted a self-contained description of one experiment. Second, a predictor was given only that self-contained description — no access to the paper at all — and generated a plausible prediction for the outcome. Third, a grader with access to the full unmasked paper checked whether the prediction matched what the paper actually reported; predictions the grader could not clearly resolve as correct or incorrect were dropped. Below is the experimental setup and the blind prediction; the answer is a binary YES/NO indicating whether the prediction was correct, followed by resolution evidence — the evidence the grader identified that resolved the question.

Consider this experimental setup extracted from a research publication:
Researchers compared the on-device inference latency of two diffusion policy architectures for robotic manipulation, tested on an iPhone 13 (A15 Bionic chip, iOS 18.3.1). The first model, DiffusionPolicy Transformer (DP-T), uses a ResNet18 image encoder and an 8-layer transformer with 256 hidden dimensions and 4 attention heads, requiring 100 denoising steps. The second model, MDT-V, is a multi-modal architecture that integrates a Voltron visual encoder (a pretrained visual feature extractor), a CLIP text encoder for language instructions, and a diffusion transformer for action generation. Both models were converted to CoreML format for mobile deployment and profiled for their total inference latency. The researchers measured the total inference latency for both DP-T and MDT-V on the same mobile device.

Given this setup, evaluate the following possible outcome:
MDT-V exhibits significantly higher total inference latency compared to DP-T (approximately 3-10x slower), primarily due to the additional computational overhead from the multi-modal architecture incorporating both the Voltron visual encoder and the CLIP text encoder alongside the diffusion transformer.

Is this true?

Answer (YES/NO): NO